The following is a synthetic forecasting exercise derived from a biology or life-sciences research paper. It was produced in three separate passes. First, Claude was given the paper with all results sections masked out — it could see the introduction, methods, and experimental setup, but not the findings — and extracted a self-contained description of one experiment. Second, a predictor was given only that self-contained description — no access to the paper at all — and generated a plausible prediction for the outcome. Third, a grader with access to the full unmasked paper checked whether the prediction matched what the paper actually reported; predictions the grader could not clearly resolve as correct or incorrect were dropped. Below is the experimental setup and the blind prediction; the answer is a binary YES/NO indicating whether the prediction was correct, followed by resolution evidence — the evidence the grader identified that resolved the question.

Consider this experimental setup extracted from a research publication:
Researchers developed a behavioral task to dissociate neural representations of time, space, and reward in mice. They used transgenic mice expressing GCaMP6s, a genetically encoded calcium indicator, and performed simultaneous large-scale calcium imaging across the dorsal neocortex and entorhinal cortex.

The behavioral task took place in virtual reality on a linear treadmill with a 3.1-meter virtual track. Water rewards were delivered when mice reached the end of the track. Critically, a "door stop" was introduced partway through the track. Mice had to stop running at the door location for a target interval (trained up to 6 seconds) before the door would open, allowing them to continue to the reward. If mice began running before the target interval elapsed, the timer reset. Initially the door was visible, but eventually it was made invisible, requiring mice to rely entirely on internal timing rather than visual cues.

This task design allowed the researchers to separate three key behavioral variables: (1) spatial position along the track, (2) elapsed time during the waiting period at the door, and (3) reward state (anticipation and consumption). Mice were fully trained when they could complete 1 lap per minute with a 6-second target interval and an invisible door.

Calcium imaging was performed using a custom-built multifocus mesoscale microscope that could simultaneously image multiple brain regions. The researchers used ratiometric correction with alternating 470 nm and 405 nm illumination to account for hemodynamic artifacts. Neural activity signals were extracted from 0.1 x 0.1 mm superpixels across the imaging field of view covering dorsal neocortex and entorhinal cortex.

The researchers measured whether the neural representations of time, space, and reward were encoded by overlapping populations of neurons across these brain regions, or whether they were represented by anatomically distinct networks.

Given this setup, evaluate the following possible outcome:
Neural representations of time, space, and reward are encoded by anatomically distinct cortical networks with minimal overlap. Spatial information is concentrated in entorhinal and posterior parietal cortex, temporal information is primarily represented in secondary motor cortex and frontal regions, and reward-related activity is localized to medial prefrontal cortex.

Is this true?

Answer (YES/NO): NO